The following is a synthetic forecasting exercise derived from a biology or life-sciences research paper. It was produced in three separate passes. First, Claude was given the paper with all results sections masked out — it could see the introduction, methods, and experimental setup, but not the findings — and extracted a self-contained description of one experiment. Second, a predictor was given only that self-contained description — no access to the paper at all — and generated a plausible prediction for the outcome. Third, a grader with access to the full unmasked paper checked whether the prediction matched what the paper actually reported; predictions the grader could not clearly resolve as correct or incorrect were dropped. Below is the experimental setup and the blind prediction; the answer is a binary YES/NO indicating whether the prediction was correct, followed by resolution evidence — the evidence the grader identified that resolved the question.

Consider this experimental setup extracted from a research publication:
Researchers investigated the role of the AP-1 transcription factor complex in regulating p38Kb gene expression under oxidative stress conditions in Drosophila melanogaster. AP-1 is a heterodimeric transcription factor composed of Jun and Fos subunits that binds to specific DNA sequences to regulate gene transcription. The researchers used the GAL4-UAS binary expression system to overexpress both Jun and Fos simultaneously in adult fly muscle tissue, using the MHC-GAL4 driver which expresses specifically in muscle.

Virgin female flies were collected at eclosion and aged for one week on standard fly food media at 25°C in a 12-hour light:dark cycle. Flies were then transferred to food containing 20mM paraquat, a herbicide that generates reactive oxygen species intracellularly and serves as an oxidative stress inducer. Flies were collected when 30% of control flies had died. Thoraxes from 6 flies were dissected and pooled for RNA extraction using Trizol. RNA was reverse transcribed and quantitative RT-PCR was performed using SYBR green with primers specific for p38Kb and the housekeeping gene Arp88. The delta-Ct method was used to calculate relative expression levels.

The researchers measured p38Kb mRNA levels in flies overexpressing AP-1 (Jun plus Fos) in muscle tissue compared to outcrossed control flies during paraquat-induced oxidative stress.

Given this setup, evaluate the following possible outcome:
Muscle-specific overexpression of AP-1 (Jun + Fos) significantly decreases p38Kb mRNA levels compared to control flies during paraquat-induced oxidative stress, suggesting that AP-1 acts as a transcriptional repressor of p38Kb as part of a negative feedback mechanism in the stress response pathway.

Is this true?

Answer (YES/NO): NO